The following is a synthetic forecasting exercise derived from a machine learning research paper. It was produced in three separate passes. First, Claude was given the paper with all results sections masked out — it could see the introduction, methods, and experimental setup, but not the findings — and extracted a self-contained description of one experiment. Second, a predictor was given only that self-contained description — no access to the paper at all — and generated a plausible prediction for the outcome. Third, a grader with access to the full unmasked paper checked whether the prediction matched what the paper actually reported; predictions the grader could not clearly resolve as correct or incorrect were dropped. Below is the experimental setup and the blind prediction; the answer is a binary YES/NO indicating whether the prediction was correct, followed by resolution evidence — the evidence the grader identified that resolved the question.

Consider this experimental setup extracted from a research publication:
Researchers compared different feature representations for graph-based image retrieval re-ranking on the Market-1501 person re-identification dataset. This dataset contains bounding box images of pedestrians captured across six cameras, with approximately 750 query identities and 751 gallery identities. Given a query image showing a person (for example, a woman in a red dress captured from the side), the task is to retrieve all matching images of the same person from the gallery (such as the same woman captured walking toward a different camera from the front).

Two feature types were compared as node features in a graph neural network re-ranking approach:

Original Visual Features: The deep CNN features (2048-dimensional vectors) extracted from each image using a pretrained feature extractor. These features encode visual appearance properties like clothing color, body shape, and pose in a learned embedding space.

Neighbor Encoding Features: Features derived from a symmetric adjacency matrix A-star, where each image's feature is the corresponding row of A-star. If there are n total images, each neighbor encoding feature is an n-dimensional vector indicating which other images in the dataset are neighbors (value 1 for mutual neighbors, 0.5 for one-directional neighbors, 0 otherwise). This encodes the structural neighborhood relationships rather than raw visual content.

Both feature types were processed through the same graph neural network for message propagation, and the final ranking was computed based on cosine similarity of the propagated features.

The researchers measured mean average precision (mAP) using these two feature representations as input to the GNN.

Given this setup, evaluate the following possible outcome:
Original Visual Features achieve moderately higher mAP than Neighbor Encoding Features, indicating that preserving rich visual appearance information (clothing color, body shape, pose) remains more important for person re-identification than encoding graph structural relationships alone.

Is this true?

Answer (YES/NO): NO